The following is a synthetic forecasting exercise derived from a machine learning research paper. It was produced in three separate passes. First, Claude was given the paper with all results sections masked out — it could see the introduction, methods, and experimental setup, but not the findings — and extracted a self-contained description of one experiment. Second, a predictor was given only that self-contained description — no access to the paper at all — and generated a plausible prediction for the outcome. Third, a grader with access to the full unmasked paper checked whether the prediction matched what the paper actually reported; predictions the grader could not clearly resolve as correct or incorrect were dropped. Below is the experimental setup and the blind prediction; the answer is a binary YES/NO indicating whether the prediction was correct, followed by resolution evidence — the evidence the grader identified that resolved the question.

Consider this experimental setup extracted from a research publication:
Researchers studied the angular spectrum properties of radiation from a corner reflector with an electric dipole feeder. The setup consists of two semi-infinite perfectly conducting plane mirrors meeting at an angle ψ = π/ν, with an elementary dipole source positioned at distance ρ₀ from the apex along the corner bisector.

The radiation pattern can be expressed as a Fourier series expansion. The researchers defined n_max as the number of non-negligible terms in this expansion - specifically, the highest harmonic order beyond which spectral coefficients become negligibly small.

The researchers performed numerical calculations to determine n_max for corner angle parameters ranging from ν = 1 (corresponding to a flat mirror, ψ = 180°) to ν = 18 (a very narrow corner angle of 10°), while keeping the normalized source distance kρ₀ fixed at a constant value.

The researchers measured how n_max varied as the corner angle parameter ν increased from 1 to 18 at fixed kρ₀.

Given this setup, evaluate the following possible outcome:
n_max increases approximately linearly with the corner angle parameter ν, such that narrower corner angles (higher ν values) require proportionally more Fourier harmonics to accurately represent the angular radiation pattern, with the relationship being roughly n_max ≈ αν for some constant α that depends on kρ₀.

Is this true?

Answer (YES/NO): NO